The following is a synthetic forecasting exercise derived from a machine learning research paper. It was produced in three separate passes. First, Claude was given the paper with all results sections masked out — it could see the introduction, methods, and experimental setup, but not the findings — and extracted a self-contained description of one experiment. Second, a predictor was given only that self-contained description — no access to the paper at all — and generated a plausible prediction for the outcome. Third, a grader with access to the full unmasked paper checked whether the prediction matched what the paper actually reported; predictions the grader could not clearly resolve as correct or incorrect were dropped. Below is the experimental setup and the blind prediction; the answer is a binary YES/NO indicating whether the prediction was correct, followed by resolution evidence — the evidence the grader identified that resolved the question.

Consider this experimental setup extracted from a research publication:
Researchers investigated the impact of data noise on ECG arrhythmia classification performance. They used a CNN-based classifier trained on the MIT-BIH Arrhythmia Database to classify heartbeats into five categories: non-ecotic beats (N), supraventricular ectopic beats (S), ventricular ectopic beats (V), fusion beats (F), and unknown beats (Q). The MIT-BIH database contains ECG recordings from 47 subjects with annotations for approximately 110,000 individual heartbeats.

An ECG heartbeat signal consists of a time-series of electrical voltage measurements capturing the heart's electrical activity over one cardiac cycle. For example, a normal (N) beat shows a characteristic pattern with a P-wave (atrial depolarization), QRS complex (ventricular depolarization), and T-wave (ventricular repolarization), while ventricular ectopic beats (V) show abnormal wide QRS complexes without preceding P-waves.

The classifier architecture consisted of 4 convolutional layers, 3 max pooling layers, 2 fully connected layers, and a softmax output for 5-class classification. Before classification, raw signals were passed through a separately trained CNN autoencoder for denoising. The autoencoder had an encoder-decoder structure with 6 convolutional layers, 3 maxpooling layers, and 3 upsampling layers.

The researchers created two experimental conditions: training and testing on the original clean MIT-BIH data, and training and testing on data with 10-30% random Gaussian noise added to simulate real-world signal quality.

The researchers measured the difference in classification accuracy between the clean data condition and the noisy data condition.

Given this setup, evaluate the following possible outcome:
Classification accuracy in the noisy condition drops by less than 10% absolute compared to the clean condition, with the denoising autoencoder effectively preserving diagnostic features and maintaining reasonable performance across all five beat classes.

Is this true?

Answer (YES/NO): YES